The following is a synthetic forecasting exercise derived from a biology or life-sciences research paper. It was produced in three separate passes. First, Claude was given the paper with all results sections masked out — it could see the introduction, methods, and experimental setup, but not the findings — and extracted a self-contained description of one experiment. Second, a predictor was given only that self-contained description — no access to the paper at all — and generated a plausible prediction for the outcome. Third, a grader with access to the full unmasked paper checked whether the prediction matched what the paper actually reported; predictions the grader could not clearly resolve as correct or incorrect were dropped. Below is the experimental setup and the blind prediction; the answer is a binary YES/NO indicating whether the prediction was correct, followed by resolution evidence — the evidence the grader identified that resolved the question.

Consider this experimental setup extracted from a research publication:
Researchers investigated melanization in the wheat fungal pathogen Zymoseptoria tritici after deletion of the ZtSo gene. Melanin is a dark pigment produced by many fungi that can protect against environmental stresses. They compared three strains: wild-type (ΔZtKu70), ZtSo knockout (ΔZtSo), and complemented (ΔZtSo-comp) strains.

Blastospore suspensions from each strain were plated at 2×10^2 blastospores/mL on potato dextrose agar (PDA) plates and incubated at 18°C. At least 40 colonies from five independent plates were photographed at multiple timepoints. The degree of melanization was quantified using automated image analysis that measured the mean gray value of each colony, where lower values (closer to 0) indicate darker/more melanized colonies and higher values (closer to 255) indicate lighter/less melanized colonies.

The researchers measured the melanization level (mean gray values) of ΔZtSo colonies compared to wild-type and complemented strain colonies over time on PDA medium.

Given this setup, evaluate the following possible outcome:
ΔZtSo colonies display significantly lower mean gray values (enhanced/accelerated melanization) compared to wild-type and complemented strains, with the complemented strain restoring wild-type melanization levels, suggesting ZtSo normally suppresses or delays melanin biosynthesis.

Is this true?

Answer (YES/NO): NO